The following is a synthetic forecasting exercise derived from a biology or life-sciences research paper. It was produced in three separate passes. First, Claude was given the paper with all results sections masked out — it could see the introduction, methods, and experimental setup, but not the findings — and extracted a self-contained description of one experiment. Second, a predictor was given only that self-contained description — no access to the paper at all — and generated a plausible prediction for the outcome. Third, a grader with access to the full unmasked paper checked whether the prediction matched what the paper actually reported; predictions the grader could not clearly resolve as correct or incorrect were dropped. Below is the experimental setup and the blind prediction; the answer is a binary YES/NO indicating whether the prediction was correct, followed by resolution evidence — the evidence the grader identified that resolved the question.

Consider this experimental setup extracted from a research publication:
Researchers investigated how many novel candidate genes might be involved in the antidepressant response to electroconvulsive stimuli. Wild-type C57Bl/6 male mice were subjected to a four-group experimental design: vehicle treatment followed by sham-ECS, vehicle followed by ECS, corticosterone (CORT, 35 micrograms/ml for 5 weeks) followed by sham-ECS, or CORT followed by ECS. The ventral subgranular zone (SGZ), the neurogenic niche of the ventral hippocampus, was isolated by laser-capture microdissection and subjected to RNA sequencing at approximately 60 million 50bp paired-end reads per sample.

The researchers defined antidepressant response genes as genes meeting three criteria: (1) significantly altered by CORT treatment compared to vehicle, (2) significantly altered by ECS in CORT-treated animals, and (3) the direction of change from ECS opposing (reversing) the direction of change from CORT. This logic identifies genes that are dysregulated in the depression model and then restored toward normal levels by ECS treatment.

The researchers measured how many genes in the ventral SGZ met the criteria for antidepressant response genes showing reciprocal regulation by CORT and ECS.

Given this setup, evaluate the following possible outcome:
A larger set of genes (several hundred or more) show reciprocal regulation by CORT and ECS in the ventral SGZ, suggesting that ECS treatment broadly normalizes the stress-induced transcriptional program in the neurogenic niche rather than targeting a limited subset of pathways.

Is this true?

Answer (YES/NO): NO